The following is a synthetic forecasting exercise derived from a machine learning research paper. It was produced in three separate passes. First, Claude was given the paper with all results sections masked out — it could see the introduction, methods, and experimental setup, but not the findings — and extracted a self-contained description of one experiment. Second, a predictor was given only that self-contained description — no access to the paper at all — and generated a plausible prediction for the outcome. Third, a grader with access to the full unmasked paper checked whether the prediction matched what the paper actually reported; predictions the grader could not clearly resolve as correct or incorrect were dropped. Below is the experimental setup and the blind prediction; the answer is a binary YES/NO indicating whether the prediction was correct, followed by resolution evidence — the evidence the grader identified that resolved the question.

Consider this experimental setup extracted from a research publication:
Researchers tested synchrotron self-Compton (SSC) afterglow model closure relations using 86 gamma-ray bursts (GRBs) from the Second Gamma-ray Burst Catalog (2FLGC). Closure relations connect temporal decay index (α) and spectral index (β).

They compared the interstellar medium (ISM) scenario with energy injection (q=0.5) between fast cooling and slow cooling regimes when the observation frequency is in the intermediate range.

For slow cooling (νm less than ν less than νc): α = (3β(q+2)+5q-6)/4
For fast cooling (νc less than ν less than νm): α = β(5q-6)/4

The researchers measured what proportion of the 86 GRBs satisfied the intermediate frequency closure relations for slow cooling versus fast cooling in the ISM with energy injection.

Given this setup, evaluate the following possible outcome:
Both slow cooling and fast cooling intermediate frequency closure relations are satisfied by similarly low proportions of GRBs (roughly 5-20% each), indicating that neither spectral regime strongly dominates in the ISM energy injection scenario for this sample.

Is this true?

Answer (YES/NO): NO